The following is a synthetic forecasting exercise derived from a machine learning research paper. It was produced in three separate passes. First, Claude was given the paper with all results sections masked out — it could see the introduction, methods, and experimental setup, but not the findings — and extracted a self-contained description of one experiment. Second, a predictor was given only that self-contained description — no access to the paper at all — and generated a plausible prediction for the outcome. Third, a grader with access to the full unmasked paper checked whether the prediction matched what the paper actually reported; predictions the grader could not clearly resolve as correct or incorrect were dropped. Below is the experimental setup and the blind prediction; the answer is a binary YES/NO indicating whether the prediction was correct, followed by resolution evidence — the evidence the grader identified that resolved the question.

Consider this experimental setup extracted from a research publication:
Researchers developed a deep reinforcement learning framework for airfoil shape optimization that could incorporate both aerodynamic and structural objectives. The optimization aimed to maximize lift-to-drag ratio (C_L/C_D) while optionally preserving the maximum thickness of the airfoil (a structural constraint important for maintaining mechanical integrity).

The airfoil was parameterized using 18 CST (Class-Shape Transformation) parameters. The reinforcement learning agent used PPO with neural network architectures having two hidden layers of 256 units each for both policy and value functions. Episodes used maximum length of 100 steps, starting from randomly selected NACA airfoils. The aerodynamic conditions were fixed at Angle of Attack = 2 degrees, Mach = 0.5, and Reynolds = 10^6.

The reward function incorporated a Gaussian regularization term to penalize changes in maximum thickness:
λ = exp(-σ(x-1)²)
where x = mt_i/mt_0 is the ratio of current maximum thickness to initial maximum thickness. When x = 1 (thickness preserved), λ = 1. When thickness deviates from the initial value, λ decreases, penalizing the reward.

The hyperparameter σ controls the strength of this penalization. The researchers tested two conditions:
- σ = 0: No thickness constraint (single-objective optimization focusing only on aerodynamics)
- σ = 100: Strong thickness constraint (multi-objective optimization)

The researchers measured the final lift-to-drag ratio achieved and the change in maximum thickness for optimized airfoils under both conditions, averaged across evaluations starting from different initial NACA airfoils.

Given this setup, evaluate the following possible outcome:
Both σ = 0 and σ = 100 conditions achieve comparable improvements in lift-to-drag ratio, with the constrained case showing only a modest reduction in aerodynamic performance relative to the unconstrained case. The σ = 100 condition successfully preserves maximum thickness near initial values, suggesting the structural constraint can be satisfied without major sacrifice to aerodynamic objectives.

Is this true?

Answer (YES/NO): NO